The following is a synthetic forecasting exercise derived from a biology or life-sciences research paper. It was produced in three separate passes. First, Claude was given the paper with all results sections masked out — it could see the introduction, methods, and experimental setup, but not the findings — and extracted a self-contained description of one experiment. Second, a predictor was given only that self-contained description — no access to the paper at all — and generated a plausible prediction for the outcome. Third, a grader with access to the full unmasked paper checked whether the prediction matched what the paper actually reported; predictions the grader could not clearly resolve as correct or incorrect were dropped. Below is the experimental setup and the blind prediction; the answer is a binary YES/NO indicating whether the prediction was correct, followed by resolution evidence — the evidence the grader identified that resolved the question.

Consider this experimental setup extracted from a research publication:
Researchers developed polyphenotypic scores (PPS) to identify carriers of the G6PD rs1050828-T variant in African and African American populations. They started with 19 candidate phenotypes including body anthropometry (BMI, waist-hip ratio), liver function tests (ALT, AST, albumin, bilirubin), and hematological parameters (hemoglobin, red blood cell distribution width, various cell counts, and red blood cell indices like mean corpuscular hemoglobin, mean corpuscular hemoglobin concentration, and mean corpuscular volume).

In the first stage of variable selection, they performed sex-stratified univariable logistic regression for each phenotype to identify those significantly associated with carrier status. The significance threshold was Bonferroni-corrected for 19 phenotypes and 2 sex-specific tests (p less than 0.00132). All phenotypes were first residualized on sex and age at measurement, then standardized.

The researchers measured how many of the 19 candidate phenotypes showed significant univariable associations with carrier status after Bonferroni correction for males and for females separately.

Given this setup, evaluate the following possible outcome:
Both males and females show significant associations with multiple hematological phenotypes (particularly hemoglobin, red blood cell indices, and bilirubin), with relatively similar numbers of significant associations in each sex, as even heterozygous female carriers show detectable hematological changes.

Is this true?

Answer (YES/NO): YES